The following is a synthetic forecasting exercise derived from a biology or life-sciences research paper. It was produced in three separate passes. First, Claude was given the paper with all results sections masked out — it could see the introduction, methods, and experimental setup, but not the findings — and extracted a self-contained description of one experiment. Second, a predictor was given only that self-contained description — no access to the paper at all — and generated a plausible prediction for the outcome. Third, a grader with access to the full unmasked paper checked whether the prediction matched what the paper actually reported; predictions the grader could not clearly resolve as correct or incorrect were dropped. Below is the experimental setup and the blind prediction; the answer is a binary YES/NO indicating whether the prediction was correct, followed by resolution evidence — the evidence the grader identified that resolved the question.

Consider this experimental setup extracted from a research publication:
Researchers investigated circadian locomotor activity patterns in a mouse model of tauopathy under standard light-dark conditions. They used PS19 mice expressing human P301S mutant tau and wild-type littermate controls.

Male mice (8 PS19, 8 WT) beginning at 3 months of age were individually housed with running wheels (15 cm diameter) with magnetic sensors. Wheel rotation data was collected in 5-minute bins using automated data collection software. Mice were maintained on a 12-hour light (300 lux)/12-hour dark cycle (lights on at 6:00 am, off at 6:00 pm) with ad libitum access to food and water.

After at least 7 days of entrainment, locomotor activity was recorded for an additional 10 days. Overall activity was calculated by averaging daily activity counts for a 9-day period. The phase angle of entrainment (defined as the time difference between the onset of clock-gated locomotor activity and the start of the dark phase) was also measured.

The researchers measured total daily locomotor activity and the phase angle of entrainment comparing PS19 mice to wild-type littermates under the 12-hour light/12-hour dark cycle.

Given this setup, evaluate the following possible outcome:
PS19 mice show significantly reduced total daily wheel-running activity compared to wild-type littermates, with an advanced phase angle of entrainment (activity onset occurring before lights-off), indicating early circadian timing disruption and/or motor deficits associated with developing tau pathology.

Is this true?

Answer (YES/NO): NO